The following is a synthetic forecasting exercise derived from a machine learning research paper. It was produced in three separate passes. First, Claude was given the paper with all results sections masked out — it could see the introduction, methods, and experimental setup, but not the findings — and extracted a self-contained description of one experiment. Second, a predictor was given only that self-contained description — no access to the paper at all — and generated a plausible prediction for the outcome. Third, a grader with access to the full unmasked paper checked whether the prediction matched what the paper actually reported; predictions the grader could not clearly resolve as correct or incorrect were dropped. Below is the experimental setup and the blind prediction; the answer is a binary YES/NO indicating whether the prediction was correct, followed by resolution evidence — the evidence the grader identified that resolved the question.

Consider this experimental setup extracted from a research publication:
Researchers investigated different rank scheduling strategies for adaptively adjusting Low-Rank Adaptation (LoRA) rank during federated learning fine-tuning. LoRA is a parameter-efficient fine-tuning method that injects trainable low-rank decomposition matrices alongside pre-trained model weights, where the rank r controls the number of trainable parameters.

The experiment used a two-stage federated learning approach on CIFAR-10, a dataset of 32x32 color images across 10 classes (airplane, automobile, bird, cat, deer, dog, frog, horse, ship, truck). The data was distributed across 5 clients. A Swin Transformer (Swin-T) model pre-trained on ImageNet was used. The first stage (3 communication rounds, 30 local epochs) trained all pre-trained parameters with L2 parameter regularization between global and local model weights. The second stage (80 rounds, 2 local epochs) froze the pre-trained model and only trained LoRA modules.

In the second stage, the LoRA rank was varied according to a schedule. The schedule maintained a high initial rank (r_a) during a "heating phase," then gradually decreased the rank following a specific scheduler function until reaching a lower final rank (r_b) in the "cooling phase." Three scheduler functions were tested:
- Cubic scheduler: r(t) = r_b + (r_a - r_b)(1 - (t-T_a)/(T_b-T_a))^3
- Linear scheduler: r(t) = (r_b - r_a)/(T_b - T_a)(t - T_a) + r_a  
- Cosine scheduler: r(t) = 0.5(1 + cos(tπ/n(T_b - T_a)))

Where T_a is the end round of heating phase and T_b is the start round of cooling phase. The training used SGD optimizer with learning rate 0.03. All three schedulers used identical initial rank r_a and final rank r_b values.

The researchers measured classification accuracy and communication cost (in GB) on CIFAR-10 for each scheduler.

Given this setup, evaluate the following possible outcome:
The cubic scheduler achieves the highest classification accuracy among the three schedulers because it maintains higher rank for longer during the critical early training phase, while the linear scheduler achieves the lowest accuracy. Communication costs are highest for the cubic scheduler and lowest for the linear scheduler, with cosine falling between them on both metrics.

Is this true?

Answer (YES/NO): NO